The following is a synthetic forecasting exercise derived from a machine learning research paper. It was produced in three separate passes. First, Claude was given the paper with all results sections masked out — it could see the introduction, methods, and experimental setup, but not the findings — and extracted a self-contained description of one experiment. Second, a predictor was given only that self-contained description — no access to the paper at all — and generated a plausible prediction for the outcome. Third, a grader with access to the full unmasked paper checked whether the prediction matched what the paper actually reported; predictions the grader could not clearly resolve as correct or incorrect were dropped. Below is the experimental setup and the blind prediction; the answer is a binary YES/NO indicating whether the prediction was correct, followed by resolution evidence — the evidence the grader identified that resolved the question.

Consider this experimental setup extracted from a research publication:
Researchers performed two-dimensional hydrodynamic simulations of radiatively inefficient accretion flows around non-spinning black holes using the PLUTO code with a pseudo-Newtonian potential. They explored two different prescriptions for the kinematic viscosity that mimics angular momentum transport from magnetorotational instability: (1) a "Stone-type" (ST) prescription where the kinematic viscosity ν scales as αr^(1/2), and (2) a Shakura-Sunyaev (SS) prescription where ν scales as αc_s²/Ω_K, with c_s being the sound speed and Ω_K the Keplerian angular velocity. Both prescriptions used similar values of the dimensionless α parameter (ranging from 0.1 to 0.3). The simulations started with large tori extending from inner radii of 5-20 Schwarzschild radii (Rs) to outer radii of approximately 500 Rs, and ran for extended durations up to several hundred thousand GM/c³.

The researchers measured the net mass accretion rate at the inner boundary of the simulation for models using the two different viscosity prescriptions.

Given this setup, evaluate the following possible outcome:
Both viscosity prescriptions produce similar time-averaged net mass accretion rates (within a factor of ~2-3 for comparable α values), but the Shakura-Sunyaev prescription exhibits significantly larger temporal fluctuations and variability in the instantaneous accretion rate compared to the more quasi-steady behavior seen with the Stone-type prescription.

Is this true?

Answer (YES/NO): NO